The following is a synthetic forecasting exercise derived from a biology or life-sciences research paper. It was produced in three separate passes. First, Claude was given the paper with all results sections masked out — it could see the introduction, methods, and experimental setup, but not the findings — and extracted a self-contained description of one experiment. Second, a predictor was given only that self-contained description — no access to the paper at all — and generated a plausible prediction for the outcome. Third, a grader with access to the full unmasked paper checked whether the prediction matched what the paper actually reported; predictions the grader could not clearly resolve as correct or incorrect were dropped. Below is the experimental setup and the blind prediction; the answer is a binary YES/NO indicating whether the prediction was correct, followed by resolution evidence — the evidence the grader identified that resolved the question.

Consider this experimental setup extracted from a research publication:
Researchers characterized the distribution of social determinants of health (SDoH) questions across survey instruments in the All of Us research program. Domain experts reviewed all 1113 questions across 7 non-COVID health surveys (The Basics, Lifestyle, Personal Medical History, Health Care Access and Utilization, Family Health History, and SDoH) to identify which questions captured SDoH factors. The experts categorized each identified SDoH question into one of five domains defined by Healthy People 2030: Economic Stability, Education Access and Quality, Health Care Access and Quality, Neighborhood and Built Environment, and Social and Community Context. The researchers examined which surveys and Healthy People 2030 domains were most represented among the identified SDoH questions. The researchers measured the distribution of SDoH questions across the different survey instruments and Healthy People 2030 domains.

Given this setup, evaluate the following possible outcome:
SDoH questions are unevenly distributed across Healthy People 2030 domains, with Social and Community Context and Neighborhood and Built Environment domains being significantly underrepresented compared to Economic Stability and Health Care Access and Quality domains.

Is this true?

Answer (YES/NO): NO